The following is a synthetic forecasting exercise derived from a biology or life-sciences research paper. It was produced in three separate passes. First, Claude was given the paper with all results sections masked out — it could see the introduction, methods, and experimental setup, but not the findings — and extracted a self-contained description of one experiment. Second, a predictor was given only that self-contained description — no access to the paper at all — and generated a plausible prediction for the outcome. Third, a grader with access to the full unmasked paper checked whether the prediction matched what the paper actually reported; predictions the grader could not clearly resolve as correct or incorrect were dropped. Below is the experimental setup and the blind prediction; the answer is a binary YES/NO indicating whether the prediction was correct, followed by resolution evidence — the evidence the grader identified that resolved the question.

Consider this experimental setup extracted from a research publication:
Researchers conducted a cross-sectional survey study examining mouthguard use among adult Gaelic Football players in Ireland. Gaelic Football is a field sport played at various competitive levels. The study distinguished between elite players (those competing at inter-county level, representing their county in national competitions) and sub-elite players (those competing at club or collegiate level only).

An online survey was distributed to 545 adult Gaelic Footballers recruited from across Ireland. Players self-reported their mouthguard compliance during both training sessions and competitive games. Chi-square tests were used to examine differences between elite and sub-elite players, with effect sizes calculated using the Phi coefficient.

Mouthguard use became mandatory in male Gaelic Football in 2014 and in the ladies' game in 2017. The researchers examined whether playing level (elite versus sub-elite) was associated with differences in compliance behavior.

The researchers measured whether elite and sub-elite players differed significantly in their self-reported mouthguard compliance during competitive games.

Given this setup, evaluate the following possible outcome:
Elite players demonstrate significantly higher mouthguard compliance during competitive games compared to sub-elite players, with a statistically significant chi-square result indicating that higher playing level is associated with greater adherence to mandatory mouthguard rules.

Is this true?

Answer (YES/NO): NO